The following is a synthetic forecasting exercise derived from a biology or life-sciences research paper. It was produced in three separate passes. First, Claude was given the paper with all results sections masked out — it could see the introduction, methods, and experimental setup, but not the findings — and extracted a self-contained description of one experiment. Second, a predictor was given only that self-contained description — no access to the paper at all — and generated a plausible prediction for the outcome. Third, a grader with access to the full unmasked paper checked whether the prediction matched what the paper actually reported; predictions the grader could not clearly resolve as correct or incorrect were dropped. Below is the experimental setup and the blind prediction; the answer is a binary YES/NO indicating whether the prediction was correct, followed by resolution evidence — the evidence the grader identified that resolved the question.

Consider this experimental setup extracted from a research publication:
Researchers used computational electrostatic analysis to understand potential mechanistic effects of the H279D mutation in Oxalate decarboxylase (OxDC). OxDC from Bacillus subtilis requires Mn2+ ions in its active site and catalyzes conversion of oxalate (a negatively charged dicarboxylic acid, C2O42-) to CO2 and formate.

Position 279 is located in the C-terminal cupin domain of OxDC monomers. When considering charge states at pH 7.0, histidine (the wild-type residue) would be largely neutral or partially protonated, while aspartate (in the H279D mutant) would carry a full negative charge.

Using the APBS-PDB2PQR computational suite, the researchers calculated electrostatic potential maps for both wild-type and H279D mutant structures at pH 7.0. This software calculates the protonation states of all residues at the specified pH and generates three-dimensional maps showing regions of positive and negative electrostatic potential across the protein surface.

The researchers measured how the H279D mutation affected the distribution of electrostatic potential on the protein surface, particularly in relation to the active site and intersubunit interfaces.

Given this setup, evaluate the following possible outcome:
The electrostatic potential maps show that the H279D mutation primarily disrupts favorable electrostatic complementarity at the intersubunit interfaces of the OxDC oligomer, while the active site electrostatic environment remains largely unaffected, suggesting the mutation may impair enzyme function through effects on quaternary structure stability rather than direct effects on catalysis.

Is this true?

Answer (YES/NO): NO